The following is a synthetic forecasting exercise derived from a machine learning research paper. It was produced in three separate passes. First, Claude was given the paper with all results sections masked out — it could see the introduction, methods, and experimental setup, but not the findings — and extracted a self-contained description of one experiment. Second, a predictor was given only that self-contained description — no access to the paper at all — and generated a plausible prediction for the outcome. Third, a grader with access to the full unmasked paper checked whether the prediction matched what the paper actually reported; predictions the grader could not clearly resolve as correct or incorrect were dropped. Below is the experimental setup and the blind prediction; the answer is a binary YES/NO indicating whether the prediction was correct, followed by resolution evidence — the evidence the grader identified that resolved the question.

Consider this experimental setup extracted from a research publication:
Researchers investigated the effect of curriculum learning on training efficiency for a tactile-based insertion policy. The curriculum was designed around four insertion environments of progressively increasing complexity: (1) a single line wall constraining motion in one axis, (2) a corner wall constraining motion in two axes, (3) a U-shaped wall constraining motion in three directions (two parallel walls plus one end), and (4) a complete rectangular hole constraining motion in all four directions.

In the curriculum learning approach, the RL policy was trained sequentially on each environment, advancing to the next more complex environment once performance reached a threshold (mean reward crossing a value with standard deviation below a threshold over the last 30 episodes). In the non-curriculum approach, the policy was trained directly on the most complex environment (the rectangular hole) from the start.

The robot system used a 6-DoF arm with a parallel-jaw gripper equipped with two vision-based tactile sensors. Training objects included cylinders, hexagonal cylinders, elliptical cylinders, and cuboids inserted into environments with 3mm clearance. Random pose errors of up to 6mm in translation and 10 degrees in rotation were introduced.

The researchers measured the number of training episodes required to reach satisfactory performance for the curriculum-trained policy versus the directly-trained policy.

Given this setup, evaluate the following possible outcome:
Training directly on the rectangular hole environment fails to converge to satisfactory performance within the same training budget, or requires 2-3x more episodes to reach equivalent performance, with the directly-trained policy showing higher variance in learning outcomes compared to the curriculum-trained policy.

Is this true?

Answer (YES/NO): NO